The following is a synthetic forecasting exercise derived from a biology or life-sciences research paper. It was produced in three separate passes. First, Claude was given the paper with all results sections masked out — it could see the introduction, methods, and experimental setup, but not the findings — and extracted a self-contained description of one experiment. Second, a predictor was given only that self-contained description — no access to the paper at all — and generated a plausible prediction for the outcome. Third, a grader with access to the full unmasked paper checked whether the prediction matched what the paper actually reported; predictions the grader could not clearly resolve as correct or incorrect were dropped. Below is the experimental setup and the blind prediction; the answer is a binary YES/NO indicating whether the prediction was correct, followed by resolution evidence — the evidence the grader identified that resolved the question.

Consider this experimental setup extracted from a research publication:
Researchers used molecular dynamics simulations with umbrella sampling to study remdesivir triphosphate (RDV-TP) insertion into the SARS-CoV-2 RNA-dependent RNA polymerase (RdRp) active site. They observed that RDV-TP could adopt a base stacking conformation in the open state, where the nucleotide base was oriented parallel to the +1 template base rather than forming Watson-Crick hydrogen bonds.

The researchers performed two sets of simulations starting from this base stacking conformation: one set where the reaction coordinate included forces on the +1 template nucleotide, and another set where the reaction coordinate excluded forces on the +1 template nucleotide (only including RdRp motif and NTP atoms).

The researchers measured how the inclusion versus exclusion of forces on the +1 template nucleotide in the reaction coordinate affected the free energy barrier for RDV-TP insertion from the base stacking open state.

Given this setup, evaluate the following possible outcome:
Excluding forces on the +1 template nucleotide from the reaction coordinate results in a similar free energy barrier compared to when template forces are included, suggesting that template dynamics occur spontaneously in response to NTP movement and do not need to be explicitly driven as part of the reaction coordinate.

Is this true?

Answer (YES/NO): NO